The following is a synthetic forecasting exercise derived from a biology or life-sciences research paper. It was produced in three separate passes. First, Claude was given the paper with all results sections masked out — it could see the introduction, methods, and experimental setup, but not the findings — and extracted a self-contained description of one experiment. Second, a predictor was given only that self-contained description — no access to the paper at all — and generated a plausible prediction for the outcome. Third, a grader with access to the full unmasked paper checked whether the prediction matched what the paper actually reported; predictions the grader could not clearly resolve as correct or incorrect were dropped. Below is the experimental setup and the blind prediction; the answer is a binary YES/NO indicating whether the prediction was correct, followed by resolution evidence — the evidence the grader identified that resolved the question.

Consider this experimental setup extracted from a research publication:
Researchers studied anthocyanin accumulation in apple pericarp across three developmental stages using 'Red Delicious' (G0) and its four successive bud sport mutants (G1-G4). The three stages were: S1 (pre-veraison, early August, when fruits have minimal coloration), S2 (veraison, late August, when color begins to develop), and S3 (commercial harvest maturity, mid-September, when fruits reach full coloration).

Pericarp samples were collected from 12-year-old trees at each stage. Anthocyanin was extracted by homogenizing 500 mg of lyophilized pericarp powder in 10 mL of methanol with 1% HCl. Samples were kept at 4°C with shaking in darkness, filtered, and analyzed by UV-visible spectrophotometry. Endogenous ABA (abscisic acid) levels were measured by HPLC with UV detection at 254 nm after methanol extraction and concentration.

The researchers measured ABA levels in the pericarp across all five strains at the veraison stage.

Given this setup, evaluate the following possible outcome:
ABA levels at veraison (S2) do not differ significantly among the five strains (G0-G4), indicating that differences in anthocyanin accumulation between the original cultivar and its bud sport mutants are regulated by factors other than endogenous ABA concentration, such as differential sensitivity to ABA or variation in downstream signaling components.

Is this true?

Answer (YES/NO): NO